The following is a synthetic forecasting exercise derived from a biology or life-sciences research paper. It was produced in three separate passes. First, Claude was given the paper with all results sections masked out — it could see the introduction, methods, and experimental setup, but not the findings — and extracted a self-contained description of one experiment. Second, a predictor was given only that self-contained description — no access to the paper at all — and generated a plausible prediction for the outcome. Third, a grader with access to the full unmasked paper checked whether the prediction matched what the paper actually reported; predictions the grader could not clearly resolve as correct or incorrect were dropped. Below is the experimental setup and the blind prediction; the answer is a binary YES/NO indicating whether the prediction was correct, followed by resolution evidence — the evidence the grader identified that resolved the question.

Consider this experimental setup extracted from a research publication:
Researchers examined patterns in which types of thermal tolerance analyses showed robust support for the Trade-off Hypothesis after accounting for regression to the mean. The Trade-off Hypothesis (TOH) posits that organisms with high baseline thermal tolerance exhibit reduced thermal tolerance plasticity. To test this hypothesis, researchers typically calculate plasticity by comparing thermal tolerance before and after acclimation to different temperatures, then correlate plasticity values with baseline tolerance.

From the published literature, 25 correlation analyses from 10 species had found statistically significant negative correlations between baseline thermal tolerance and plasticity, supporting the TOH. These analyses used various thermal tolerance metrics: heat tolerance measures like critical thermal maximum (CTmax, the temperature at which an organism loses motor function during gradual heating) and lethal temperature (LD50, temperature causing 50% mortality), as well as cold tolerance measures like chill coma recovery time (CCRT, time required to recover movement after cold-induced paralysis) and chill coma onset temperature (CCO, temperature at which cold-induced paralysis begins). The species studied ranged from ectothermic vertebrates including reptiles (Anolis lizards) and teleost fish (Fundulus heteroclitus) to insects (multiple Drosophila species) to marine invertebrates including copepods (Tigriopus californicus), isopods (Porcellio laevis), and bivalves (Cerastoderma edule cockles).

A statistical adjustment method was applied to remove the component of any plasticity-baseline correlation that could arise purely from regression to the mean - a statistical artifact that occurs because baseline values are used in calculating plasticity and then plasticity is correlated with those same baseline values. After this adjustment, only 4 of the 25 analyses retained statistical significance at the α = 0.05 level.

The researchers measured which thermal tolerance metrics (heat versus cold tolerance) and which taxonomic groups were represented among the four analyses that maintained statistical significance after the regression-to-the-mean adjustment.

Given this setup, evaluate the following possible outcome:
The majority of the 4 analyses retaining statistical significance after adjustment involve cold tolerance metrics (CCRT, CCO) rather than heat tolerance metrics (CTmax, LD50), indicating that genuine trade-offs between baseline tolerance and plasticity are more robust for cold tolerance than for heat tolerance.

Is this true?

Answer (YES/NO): NO